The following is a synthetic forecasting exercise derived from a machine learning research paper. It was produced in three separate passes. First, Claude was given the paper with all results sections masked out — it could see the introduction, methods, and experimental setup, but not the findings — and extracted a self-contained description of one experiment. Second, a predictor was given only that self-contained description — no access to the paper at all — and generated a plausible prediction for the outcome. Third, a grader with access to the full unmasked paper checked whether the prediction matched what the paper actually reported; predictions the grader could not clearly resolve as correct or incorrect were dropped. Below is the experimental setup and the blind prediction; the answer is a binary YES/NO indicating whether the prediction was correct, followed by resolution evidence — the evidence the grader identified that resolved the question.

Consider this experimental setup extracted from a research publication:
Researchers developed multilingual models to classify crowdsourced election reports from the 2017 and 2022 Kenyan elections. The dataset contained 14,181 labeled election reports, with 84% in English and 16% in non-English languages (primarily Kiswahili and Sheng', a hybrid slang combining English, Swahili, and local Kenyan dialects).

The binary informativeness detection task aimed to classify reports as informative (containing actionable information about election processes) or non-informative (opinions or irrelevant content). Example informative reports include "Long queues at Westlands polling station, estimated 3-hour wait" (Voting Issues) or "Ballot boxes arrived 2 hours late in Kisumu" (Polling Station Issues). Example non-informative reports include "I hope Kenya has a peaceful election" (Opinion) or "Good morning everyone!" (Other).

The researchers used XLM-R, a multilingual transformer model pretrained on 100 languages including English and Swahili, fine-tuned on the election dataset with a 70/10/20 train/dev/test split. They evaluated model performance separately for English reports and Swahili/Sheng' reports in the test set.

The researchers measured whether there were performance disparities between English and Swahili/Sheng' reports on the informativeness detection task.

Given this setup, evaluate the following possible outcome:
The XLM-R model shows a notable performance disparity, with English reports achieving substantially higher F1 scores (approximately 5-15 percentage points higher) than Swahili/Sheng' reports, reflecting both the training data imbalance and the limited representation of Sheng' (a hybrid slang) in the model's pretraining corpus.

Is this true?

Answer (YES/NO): YES